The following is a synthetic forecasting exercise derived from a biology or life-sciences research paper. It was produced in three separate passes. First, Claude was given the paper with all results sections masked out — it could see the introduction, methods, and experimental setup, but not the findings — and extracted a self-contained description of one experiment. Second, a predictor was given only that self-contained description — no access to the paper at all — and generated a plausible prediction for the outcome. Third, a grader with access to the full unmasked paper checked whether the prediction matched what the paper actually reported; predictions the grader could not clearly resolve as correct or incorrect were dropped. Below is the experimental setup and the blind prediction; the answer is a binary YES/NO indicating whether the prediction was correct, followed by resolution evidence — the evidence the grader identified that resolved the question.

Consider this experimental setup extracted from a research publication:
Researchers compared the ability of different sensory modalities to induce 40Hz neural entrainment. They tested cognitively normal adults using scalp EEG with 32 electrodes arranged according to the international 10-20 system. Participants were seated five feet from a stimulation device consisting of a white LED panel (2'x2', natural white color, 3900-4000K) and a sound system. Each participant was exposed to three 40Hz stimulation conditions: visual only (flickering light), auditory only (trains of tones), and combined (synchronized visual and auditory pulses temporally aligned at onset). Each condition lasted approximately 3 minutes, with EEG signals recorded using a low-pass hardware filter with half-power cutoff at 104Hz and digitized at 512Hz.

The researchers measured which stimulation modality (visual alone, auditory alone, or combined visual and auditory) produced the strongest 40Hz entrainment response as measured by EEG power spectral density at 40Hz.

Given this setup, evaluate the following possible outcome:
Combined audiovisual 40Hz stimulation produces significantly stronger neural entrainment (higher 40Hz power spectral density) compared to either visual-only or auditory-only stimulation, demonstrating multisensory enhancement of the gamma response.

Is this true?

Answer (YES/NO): YES